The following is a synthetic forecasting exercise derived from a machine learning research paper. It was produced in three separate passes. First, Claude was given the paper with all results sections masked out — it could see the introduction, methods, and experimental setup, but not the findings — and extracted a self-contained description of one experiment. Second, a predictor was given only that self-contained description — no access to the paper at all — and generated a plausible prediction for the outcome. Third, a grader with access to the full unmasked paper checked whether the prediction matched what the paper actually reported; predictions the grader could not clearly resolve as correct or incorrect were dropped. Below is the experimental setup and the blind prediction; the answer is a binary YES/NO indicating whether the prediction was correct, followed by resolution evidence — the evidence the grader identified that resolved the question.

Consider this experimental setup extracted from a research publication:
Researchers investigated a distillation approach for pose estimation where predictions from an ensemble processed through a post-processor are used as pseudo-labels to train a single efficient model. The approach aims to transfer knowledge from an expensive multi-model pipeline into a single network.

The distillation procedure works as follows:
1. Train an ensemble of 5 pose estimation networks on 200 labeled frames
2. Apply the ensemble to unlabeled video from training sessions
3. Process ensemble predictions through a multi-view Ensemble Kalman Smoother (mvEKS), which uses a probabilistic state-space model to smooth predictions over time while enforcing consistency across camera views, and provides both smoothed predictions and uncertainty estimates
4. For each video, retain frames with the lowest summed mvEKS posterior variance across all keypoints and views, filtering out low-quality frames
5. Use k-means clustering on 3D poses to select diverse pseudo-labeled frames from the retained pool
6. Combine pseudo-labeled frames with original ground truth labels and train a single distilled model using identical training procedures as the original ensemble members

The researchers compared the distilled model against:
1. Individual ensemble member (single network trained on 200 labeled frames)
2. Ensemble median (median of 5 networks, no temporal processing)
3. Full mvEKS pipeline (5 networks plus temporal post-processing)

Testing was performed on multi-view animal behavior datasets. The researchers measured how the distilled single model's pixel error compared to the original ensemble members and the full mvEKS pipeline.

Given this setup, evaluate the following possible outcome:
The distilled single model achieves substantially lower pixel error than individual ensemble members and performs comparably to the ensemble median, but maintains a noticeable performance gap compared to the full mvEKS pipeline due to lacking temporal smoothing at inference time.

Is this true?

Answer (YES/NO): NO